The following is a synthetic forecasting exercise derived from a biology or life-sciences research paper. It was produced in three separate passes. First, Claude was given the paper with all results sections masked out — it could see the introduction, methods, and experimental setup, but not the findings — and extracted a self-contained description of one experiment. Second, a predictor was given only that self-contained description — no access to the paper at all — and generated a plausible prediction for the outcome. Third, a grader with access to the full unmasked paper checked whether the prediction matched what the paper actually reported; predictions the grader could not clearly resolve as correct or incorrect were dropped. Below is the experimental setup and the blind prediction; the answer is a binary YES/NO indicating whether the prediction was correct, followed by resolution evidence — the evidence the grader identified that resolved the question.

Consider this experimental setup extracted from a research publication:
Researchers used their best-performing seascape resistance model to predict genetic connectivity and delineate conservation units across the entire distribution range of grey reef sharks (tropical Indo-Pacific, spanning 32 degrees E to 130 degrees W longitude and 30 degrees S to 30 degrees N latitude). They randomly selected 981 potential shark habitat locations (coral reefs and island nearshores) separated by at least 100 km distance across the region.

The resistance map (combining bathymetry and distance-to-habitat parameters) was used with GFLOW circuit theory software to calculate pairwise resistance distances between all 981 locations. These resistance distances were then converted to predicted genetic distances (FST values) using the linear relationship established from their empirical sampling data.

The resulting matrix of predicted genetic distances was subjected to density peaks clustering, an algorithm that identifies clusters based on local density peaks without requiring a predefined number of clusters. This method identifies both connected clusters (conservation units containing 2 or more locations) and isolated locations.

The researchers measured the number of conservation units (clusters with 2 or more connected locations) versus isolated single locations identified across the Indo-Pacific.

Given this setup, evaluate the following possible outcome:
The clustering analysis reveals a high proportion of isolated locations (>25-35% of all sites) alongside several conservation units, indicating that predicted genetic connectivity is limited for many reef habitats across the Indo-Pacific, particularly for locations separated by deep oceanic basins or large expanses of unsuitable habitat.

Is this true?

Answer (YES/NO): NO